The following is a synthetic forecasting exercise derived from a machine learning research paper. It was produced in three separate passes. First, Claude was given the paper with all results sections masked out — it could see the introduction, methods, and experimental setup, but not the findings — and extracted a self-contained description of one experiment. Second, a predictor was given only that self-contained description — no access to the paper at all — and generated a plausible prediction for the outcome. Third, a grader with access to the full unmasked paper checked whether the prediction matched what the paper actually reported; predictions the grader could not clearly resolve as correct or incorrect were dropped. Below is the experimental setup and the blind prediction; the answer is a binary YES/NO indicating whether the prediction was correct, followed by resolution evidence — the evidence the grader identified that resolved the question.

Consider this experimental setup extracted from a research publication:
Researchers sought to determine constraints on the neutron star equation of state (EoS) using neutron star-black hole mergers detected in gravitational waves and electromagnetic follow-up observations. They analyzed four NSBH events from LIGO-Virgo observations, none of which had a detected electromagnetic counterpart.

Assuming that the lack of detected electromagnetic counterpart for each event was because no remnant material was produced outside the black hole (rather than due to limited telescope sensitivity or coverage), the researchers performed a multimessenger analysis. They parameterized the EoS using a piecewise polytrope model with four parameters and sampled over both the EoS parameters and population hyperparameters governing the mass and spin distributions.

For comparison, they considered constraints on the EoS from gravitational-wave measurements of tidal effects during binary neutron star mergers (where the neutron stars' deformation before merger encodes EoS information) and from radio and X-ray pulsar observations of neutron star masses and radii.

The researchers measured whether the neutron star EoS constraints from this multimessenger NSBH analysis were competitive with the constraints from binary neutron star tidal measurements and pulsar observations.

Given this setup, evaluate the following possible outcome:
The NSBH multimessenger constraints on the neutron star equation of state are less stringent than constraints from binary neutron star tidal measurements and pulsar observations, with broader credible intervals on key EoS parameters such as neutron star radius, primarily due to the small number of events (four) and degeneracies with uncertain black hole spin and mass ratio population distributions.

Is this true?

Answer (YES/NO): NO